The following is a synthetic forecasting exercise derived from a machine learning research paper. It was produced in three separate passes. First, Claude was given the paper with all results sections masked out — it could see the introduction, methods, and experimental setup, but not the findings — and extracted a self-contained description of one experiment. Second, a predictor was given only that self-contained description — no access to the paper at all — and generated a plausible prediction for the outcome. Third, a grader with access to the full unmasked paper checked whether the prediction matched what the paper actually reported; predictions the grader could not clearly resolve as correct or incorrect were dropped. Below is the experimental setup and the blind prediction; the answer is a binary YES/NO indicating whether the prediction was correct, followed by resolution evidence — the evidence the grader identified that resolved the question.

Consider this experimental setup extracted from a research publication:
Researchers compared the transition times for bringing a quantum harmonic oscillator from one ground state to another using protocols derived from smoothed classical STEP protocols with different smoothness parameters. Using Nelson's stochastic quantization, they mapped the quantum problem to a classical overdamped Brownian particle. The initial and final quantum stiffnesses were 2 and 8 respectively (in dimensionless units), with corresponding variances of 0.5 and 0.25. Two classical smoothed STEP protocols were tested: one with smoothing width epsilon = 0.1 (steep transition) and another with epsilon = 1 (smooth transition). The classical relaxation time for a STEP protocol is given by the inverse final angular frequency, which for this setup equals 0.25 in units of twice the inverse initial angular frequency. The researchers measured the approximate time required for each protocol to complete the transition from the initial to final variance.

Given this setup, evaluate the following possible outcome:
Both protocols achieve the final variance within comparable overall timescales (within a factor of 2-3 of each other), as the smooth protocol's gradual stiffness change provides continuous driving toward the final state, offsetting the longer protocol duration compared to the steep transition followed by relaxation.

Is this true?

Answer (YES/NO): NO